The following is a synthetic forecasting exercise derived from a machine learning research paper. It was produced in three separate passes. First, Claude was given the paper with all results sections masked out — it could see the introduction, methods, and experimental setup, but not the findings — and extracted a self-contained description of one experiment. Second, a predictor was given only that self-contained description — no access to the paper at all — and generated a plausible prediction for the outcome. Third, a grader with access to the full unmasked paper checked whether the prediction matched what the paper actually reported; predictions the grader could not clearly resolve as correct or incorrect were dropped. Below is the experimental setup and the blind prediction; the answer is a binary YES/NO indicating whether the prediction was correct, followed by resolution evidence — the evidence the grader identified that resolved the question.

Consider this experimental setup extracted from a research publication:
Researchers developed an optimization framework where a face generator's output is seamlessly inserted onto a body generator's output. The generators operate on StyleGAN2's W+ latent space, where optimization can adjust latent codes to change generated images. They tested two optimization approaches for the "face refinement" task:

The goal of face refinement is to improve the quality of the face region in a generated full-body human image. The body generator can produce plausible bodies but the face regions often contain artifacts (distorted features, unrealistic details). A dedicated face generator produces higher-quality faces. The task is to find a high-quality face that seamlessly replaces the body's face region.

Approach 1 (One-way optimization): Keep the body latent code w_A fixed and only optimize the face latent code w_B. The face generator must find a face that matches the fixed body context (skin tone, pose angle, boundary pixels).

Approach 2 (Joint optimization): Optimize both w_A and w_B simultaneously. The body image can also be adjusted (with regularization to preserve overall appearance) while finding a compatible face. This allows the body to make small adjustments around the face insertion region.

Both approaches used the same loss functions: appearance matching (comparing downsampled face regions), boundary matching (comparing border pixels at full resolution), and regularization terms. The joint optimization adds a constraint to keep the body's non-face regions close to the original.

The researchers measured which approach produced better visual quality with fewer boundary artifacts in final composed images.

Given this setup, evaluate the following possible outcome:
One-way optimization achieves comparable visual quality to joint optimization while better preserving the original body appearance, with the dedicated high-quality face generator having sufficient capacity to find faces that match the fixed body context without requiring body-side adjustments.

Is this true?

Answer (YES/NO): NO